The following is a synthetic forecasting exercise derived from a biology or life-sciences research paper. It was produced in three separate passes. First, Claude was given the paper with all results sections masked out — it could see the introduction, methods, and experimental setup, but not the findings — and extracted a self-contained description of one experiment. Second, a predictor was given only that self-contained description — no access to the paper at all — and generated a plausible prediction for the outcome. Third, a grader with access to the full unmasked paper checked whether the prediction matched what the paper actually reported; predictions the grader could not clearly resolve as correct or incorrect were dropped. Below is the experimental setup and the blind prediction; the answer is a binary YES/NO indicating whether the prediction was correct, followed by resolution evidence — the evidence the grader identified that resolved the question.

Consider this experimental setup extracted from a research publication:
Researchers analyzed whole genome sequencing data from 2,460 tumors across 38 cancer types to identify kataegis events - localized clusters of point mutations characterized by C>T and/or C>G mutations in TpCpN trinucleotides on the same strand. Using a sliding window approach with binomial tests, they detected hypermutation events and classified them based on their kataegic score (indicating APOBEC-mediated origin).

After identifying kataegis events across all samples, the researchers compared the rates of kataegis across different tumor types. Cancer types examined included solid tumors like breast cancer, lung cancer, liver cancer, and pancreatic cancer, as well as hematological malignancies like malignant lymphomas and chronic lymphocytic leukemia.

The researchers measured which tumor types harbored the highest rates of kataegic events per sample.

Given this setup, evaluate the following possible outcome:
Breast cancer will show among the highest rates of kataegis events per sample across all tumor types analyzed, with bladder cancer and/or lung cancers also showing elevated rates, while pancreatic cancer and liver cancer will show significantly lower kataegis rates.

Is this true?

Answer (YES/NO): NO